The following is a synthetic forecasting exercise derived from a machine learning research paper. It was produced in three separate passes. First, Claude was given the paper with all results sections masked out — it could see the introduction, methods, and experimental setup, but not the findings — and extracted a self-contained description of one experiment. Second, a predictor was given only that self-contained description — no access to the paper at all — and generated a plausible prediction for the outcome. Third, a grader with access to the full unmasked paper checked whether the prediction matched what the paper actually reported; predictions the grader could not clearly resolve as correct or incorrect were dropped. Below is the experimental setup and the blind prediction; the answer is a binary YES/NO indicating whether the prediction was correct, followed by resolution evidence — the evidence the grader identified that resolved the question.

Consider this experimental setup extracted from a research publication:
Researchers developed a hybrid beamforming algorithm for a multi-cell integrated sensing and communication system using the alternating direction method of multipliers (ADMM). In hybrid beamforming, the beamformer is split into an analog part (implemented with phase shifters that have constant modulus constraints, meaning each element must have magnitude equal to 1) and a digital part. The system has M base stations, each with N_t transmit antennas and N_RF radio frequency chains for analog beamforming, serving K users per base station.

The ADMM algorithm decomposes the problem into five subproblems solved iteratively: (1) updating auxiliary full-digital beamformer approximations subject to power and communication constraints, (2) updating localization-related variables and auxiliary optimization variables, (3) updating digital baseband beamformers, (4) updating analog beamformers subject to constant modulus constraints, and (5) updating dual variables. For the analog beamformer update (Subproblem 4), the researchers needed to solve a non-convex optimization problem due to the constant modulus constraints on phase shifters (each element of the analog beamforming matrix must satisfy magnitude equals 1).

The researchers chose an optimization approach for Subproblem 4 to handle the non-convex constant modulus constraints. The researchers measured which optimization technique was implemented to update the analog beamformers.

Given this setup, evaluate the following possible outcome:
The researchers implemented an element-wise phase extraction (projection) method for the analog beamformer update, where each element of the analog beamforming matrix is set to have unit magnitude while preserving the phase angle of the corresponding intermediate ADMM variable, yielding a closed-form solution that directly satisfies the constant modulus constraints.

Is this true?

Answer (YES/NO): NO